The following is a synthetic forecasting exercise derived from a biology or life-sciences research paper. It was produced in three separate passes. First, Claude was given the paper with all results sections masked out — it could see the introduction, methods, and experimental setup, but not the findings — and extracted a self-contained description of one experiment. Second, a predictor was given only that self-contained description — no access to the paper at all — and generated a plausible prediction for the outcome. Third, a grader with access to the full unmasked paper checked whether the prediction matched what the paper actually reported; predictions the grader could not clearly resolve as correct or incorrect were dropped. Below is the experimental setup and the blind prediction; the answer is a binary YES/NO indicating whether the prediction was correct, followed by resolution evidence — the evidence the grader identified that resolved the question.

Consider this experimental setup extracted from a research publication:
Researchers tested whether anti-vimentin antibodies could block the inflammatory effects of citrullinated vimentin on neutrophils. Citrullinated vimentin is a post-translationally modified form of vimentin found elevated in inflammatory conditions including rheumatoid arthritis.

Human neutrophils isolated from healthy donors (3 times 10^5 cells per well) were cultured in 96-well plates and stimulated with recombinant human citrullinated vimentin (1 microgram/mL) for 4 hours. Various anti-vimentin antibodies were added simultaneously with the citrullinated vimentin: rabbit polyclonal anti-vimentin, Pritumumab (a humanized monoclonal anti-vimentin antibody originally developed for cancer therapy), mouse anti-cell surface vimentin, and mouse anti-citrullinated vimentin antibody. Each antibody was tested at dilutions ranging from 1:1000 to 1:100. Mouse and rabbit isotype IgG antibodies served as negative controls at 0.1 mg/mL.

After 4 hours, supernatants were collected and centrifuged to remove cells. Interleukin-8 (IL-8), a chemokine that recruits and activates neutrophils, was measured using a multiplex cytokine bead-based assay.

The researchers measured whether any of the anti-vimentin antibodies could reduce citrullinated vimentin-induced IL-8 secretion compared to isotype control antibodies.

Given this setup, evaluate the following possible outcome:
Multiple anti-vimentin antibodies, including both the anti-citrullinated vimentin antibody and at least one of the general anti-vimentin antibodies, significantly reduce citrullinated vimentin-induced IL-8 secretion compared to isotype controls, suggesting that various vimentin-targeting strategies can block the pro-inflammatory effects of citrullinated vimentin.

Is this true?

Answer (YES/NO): NO